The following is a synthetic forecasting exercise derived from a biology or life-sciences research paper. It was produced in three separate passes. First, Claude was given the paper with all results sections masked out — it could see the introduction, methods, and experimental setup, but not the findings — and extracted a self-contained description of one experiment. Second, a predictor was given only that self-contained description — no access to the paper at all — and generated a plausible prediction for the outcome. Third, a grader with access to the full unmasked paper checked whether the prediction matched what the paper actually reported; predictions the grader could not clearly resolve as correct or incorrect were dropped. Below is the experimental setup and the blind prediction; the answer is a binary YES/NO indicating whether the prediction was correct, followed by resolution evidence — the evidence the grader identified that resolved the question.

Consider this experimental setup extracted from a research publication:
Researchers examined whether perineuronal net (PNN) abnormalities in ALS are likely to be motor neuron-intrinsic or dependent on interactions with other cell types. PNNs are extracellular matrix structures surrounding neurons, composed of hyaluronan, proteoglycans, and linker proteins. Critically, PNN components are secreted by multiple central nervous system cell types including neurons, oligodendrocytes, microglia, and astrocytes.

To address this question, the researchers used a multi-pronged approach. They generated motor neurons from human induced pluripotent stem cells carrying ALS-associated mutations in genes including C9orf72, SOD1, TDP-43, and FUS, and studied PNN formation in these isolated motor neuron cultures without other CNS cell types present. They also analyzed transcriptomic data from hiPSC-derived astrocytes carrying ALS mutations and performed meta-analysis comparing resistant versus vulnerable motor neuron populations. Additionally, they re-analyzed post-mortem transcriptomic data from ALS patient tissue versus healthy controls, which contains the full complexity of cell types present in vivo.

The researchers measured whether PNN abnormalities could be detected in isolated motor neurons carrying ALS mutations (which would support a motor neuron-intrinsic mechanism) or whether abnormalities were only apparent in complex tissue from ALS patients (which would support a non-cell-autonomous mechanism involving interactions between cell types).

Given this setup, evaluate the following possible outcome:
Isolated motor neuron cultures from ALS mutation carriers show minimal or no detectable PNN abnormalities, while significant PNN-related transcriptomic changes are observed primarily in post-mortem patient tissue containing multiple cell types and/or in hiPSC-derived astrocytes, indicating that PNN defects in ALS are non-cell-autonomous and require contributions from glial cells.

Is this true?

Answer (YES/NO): YES